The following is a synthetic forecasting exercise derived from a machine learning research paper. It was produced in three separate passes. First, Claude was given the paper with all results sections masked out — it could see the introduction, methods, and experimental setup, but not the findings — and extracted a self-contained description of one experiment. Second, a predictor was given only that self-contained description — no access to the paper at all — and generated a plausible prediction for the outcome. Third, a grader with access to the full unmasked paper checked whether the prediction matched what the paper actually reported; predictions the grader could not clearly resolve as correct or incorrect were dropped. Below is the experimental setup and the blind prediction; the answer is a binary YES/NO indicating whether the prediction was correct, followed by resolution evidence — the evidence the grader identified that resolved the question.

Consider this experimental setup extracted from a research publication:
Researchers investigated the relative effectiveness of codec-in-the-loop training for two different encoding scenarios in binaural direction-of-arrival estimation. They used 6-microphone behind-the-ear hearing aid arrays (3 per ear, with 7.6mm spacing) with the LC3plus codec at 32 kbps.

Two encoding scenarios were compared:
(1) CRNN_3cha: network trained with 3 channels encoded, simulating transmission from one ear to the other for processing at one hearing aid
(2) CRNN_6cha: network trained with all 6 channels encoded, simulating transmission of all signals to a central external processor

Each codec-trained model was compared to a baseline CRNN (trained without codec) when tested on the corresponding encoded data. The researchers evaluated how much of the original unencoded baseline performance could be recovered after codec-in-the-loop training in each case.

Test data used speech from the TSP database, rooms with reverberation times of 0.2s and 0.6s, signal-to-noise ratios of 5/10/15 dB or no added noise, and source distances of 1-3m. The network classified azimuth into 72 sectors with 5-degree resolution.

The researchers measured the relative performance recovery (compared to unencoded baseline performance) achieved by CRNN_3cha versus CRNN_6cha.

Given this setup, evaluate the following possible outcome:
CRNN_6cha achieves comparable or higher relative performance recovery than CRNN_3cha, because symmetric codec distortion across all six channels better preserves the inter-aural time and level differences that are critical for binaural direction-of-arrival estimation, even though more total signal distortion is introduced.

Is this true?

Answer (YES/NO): YES